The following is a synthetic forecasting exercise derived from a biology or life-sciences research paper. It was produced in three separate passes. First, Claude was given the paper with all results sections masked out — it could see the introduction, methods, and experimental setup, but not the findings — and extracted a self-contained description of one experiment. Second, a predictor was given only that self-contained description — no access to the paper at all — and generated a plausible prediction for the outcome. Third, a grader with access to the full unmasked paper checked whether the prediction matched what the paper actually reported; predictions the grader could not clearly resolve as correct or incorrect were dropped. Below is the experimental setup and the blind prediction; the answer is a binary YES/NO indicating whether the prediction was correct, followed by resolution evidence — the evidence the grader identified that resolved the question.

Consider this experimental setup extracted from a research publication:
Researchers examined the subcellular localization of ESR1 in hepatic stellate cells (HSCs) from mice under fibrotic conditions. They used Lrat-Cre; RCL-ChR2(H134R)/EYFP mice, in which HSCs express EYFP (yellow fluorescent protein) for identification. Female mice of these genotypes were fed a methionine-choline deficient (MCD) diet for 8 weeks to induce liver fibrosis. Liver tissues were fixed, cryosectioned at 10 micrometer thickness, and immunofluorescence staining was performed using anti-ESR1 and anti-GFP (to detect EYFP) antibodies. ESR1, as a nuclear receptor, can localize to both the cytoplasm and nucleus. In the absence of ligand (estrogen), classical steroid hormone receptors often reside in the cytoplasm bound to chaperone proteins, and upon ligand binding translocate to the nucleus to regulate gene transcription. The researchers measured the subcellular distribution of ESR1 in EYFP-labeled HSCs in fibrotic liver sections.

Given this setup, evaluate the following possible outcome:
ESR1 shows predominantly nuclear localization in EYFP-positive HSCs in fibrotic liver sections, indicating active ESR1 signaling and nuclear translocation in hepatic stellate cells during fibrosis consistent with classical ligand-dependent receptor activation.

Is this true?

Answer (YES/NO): YES